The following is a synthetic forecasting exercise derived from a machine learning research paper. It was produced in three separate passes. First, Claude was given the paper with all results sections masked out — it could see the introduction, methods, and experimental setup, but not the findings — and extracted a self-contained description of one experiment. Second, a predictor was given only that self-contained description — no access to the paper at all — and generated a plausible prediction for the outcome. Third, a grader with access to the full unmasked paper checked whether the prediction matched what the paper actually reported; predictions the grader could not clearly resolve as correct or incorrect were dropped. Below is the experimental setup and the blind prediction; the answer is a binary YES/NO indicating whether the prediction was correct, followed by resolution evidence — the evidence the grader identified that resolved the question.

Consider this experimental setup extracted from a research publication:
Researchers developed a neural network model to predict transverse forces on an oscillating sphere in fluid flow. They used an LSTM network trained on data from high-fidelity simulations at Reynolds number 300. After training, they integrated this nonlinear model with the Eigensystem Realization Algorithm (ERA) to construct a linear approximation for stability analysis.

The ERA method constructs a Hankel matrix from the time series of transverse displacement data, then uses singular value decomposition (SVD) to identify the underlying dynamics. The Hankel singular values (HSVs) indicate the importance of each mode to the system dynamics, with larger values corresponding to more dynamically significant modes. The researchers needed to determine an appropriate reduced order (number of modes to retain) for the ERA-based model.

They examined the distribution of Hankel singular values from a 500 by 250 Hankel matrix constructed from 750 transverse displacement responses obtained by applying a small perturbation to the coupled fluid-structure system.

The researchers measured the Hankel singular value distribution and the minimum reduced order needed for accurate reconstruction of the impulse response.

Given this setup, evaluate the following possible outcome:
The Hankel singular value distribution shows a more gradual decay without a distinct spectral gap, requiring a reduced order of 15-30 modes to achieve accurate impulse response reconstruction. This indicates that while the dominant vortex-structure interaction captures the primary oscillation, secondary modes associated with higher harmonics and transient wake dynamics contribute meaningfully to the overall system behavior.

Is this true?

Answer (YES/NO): NO